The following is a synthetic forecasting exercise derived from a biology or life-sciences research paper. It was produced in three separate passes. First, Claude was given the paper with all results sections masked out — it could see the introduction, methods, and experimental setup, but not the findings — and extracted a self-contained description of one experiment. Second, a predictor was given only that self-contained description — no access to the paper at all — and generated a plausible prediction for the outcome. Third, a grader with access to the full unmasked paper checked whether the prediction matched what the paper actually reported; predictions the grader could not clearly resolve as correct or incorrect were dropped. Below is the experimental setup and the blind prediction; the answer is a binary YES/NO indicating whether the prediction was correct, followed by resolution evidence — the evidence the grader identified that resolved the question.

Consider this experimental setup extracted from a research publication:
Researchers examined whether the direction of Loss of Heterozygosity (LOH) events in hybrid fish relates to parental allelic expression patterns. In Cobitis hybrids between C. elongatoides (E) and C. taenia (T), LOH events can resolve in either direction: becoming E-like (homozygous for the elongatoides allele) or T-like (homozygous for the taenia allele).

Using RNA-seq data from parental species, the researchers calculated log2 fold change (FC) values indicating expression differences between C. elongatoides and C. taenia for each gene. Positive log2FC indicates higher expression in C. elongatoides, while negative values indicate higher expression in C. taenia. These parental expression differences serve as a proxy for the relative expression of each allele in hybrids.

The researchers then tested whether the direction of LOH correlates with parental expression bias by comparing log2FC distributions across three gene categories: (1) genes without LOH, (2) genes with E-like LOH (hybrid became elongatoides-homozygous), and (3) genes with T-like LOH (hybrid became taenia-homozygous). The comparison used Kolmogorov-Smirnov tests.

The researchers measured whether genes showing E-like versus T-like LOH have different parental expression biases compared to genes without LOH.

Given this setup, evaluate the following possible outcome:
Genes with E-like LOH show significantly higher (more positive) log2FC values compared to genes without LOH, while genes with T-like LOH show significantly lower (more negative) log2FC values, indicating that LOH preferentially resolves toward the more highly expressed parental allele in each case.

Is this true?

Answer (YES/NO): NO